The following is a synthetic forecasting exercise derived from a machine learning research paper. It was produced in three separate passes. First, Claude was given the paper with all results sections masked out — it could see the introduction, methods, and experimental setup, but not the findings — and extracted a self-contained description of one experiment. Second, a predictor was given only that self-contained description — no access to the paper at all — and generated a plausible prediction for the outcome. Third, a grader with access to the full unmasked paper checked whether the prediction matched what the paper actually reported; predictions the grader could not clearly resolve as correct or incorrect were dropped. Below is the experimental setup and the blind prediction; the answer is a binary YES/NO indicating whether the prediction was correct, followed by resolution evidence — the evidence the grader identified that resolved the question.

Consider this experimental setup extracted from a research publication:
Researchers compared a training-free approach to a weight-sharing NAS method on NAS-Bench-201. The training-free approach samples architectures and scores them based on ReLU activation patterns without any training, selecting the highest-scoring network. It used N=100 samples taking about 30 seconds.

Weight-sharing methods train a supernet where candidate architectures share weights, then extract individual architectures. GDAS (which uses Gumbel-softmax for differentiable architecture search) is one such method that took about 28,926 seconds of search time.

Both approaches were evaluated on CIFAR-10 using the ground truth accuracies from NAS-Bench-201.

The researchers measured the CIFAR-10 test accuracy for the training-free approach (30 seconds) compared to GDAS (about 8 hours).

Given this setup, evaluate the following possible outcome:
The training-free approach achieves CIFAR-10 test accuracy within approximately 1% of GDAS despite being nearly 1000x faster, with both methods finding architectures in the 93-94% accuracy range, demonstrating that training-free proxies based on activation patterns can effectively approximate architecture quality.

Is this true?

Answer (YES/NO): NO